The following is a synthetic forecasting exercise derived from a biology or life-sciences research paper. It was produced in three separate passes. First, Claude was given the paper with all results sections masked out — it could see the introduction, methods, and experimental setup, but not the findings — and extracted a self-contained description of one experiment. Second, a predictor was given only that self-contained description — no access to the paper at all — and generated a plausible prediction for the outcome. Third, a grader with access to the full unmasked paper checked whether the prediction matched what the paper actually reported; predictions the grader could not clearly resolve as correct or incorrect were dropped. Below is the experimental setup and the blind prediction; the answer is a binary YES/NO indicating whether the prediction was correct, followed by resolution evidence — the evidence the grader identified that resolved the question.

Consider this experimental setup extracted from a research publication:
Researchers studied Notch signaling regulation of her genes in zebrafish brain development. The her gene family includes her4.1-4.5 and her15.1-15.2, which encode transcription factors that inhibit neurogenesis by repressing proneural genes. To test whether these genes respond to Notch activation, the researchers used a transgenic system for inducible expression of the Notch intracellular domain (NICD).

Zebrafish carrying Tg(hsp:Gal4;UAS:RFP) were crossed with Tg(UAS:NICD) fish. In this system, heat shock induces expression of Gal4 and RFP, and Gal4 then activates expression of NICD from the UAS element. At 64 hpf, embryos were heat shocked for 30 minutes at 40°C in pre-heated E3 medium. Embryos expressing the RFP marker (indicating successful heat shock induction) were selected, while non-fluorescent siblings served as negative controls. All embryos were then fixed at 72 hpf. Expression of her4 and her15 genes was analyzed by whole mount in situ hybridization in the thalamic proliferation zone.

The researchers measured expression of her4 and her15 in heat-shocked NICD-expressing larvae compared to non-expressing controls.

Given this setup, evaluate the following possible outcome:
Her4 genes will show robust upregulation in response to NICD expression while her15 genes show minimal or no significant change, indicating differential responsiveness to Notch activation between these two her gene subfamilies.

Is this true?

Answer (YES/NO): NO